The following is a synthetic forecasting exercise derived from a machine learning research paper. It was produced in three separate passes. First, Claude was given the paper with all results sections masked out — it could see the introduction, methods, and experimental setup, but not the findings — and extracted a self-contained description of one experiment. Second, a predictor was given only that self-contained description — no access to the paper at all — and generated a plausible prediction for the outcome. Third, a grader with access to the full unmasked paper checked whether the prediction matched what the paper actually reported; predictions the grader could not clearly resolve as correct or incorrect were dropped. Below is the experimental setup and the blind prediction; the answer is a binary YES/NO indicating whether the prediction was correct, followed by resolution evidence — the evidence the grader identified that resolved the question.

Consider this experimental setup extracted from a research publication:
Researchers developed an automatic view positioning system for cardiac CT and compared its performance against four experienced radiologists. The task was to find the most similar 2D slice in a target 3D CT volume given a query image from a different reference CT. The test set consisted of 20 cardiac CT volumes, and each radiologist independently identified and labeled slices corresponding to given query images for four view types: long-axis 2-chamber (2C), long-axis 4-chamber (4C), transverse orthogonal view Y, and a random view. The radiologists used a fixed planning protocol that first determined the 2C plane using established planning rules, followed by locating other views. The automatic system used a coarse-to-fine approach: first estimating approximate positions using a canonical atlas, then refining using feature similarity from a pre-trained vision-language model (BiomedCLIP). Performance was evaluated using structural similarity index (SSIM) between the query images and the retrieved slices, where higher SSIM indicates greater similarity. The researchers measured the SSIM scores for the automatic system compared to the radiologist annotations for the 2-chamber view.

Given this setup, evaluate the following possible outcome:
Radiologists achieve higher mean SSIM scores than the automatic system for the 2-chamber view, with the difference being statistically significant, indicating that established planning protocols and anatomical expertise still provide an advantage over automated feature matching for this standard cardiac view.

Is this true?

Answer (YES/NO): NO